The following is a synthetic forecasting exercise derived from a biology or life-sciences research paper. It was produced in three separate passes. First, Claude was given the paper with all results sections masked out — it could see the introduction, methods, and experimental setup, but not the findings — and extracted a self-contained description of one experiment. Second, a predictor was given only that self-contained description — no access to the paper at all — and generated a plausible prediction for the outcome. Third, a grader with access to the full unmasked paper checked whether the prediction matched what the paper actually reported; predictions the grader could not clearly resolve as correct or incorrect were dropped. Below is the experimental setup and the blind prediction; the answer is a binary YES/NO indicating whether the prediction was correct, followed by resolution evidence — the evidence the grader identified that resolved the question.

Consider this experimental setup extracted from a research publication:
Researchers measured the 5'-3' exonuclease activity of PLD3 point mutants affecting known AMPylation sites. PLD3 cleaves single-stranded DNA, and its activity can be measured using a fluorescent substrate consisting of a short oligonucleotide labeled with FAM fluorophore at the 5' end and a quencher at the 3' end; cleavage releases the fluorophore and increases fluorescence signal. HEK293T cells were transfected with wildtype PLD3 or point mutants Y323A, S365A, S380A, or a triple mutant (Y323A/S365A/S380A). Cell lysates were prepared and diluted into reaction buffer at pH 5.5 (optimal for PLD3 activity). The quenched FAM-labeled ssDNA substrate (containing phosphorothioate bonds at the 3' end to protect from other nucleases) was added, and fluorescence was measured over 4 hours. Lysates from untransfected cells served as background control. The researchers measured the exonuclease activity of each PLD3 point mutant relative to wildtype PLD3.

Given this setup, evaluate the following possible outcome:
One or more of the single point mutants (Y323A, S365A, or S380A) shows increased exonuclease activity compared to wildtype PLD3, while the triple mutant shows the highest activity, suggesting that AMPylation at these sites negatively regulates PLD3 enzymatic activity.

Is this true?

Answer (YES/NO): NO